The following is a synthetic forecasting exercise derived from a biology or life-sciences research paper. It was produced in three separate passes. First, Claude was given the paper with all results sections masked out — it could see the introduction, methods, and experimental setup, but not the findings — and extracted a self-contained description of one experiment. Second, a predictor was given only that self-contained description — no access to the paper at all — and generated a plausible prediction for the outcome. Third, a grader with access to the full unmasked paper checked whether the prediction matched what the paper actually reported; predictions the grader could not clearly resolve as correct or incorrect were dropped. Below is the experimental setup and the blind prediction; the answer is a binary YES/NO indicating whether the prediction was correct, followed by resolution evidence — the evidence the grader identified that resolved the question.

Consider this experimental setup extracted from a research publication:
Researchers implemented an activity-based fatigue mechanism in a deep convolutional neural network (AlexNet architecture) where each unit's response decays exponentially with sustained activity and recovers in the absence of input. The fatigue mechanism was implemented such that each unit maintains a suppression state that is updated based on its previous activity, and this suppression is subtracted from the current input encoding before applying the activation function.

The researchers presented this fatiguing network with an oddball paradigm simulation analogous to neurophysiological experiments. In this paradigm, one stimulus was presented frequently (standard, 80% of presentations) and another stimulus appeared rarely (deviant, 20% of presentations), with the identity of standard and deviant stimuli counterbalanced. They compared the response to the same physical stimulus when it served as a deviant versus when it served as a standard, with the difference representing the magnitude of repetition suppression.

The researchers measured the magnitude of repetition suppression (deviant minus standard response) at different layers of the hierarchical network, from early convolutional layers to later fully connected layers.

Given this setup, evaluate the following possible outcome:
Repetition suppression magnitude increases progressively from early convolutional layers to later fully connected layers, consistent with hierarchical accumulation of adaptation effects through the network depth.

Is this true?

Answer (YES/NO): YES